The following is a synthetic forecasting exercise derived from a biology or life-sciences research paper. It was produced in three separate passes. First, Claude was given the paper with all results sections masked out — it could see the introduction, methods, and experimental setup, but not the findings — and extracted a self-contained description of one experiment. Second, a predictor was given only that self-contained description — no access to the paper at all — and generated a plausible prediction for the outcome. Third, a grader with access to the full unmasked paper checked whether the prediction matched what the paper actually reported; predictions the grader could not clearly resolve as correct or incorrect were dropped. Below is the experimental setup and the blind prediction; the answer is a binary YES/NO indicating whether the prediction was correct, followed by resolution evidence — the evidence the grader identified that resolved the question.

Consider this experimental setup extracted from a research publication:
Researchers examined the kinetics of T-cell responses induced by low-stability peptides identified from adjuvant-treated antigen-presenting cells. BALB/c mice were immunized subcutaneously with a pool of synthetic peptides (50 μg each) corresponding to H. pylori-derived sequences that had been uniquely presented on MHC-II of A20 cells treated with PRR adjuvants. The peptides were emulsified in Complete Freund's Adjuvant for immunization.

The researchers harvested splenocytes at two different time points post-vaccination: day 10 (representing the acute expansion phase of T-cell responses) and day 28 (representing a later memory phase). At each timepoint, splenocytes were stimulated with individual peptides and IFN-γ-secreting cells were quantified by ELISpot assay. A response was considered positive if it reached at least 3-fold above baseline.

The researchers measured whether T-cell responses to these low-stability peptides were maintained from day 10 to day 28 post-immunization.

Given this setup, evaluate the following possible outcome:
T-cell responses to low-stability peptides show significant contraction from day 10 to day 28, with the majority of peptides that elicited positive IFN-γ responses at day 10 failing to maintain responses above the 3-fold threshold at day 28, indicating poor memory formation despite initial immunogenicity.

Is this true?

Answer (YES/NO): NO